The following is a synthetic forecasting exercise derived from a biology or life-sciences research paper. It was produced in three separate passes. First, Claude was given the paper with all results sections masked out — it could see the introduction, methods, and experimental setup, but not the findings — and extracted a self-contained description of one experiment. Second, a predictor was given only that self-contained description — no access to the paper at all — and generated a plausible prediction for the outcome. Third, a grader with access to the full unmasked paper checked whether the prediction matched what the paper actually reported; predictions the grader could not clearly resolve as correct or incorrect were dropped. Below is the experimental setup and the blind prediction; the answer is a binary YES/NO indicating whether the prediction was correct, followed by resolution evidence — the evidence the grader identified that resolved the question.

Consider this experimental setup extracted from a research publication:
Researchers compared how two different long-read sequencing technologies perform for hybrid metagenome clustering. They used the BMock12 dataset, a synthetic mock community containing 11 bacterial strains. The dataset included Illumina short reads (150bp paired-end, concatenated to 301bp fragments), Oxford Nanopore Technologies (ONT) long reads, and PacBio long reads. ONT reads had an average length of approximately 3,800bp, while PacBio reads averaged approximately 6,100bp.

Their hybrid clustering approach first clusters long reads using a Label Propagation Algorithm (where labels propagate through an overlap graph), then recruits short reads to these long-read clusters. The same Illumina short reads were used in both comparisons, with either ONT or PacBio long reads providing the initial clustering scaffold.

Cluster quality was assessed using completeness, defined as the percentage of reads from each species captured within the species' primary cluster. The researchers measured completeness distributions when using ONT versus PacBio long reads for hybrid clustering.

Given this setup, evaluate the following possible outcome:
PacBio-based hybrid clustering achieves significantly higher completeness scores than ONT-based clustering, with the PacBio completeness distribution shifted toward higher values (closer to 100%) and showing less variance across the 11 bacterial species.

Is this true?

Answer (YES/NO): NO